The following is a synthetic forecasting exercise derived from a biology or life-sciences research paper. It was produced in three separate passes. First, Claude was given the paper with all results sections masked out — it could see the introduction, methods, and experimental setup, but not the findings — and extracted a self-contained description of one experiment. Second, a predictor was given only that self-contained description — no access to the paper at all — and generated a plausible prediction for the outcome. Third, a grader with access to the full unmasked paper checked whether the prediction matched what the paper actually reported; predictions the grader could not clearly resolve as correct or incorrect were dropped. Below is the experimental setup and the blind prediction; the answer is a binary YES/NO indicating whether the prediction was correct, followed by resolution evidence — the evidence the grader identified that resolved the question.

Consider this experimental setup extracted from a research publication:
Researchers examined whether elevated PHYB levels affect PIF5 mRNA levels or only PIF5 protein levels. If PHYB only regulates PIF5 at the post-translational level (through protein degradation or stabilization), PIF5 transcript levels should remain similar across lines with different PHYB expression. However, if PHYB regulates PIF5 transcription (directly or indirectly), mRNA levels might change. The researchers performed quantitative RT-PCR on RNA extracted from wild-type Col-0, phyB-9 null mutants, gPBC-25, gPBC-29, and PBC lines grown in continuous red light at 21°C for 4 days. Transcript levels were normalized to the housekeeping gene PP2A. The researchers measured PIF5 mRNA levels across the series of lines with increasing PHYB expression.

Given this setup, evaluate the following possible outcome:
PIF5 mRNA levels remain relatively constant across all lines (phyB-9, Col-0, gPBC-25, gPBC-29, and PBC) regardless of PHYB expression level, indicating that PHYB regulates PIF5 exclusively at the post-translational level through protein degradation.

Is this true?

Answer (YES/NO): YES